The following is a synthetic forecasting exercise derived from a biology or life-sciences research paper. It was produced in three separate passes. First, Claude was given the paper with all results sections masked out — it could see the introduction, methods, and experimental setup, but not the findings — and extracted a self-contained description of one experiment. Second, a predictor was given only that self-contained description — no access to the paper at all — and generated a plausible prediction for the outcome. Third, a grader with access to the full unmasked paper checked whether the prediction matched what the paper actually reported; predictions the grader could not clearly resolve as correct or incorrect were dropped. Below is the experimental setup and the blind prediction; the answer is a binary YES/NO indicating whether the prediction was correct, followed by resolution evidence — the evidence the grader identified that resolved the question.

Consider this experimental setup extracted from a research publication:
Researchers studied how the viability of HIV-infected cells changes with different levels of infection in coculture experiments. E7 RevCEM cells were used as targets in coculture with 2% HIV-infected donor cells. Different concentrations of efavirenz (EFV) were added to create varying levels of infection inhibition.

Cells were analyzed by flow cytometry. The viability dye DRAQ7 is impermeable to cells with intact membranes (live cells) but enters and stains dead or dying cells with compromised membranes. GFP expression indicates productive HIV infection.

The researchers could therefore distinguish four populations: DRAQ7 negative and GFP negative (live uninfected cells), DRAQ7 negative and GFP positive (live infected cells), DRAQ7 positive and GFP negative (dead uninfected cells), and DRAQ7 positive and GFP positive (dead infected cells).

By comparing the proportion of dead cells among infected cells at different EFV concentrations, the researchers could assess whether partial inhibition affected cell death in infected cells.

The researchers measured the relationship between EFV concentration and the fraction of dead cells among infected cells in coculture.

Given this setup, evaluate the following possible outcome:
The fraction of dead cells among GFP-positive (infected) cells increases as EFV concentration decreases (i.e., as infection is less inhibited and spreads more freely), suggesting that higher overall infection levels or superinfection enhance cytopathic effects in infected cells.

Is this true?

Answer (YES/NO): YES